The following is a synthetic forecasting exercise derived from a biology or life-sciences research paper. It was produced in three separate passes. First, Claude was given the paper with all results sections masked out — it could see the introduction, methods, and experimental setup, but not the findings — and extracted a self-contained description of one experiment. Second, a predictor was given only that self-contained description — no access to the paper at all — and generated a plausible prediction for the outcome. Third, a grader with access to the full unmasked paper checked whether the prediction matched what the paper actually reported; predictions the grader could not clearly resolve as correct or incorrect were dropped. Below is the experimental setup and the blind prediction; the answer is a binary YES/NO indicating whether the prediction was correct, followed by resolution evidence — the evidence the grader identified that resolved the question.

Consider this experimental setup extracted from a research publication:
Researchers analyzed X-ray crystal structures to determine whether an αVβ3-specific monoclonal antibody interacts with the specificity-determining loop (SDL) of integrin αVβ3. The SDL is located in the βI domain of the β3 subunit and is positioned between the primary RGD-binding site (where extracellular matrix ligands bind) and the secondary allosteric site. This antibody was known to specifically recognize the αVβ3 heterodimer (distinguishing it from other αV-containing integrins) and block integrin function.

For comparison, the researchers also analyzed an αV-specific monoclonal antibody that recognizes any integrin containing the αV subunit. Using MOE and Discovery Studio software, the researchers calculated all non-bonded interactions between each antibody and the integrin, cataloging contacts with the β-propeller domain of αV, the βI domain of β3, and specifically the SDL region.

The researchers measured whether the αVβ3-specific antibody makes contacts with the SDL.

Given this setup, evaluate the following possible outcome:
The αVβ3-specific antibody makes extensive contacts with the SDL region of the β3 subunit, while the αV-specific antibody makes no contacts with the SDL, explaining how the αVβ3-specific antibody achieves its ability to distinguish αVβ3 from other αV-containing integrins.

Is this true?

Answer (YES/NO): YES